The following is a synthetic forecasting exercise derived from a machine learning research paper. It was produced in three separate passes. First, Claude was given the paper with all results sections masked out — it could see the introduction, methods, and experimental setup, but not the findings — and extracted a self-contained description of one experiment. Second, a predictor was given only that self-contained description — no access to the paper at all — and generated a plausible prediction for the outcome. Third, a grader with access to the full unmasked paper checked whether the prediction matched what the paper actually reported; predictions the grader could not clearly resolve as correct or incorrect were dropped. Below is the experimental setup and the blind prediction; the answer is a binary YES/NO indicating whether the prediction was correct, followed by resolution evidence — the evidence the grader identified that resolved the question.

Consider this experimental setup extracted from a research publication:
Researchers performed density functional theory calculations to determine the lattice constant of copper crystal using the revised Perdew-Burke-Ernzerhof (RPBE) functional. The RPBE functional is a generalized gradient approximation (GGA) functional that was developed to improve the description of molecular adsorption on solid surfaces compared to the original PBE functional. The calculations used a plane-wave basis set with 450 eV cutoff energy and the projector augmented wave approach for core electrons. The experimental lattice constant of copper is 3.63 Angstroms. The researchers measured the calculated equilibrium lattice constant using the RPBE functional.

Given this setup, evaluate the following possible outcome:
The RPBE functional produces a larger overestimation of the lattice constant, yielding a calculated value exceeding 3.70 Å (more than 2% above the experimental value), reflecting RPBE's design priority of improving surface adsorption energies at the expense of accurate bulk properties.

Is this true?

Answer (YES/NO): NO